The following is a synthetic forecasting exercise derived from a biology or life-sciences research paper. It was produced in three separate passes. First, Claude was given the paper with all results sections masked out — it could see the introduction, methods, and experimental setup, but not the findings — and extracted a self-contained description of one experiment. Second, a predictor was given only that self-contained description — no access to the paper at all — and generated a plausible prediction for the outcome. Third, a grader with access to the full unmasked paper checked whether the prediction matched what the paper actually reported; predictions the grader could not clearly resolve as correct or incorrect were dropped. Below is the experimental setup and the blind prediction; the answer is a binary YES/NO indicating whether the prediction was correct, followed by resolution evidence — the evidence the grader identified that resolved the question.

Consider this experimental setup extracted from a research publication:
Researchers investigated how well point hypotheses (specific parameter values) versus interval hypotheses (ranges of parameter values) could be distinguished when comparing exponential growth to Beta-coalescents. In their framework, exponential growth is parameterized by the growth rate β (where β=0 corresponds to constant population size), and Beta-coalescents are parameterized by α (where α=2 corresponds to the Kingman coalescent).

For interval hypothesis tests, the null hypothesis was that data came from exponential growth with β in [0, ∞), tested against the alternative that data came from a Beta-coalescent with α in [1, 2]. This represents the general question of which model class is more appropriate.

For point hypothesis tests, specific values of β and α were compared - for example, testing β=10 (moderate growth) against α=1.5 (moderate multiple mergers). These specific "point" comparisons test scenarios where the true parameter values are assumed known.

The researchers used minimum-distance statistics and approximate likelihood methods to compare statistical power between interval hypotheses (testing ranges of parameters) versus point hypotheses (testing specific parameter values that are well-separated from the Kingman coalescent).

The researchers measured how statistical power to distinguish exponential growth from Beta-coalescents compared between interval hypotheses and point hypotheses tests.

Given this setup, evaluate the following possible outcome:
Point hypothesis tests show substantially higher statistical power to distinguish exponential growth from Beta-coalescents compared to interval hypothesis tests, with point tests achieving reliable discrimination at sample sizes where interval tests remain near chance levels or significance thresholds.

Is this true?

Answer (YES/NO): NO